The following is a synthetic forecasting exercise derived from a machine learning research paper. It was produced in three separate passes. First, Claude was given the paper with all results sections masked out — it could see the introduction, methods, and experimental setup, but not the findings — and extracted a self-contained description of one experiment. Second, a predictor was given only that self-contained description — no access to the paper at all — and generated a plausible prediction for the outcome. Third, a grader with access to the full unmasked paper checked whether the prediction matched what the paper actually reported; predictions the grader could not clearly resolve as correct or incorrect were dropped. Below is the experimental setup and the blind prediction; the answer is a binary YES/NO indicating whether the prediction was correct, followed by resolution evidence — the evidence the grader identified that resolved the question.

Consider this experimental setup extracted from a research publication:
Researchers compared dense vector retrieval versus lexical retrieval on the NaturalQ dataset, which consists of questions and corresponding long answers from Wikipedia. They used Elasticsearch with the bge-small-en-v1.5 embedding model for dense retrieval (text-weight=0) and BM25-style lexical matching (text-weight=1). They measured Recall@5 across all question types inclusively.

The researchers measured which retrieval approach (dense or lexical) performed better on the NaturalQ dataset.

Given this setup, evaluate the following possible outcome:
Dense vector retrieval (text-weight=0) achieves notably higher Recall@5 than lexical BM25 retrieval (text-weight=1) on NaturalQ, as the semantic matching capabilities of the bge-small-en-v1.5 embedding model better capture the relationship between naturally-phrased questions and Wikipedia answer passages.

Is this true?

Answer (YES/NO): YES